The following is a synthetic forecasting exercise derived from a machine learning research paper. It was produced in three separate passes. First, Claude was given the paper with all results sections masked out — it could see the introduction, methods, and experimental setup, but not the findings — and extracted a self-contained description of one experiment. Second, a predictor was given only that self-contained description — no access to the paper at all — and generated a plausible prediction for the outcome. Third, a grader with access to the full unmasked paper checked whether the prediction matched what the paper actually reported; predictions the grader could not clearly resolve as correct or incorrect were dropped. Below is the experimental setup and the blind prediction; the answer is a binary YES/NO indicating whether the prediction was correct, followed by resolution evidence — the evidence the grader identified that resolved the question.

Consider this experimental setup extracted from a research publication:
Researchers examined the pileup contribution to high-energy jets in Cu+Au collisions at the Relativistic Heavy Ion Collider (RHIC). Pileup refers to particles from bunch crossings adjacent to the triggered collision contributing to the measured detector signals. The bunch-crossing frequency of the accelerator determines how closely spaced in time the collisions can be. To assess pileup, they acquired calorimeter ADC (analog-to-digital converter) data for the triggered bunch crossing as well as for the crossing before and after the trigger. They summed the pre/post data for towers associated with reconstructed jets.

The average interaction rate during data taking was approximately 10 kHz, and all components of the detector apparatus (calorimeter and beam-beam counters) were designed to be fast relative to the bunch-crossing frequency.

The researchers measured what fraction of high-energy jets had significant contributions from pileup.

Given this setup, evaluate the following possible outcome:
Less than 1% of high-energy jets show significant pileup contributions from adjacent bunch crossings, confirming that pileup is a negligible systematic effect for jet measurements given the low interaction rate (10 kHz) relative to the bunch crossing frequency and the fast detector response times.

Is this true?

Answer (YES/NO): YES